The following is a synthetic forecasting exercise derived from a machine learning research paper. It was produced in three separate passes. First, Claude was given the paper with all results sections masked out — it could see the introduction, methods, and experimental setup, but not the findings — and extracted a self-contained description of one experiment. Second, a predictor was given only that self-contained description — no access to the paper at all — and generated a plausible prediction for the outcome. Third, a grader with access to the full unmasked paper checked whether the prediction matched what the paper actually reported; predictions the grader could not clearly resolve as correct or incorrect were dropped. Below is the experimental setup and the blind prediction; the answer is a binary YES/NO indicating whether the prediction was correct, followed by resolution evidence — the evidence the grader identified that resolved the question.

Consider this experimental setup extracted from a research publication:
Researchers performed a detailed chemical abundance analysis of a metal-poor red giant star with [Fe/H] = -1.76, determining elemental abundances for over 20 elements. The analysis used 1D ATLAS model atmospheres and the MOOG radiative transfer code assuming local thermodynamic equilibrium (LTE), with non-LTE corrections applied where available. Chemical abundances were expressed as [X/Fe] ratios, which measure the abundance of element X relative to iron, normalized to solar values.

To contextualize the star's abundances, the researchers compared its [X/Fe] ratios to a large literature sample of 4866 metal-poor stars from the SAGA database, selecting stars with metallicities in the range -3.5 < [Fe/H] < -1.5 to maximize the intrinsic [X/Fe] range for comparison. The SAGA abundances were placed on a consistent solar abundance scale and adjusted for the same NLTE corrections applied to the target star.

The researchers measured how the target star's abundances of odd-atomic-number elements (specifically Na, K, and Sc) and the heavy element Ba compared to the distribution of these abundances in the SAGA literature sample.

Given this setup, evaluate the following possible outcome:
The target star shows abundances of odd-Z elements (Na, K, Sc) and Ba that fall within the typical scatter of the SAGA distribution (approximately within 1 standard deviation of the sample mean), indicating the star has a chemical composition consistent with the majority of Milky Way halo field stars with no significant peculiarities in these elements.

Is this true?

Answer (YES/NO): NO